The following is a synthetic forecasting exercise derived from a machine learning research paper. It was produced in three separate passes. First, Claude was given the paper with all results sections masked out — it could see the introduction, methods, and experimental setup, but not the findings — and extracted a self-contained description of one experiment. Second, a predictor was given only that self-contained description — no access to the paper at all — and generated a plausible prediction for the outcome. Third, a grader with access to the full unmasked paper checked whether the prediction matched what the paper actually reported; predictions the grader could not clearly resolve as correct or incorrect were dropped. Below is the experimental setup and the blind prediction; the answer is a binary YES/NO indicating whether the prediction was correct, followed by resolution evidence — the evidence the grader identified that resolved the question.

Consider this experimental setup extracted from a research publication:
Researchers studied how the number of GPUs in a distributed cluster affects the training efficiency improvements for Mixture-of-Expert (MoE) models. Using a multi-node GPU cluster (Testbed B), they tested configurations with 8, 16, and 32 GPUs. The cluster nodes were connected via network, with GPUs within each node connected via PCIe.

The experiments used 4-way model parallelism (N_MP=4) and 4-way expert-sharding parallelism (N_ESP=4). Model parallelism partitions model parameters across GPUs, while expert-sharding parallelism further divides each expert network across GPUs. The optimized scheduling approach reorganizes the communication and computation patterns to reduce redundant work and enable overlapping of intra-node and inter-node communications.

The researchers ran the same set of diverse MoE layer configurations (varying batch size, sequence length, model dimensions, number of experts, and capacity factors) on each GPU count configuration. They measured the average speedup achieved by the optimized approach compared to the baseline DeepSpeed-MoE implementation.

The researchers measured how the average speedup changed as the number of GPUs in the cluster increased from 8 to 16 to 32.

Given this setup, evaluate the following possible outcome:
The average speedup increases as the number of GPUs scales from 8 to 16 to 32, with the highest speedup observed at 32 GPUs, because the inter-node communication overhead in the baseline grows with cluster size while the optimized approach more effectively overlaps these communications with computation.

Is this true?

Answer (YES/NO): NO